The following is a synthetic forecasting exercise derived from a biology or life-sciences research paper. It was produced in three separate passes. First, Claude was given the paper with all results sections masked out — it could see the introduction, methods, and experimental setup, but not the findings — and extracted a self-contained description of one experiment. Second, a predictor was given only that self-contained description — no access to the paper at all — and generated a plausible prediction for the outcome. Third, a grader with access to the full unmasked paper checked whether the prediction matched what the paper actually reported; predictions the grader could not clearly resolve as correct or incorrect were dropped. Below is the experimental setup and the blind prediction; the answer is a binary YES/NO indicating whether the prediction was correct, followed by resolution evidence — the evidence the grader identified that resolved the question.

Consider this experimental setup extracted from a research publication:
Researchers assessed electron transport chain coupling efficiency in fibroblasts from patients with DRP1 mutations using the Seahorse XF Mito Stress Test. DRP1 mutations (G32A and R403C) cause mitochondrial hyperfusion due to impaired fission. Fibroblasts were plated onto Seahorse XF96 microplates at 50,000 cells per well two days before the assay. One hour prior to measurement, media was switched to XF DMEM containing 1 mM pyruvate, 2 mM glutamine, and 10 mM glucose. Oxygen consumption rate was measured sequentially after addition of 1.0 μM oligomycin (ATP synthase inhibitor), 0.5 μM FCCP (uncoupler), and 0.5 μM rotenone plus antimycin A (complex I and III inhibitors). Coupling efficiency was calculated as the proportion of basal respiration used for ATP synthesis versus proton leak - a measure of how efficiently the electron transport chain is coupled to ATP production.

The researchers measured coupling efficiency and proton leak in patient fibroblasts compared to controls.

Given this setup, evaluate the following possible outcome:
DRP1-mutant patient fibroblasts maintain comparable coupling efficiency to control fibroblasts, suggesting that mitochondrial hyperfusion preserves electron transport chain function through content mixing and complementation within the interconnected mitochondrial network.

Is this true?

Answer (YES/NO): NO